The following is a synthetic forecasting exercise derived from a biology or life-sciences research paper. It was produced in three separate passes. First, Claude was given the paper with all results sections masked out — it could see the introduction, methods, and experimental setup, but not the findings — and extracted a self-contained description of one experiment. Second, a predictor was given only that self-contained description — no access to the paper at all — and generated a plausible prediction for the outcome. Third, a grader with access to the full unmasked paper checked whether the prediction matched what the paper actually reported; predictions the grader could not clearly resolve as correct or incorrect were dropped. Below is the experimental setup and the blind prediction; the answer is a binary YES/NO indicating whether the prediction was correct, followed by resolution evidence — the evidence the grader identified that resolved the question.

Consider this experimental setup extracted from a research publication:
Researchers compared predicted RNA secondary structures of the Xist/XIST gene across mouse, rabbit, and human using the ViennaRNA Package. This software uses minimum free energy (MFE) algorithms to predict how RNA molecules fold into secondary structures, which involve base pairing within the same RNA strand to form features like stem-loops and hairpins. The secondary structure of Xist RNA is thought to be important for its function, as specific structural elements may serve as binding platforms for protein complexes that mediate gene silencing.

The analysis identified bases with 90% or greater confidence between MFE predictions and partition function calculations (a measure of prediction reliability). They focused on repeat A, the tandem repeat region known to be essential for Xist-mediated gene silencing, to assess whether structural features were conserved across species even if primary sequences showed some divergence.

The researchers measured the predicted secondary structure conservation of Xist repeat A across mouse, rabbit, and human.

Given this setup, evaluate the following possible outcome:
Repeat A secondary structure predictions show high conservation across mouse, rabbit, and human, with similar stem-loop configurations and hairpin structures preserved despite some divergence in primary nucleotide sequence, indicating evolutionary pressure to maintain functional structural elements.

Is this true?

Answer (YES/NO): NO